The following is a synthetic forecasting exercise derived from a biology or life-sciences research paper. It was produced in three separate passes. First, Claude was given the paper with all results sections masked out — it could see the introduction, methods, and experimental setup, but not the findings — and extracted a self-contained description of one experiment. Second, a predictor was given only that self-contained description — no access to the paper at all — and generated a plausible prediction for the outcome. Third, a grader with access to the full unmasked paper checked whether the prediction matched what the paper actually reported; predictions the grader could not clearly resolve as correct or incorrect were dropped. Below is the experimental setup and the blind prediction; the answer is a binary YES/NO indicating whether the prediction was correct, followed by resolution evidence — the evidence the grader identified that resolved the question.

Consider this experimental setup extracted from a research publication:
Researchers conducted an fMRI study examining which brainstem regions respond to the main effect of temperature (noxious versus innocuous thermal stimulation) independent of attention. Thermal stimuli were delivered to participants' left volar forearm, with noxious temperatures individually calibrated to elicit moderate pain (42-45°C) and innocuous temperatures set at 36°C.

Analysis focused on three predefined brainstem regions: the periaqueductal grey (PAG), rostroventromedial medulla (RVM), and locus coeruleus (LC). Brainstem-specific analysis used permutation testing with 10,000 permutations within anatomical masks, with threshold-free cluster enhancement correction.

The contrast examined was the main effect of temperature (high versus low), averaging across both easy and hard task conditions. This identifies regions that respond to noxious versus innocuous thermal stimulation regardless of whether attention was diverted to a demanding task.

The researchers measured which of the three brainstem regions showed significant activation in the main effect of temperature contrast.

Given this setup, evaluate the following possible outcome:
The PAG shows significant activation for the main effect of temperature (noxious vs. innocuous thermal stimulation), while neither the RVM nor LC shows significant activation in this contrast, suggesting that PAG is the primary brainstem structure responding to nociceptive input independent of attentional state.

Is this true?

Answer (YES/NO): NO